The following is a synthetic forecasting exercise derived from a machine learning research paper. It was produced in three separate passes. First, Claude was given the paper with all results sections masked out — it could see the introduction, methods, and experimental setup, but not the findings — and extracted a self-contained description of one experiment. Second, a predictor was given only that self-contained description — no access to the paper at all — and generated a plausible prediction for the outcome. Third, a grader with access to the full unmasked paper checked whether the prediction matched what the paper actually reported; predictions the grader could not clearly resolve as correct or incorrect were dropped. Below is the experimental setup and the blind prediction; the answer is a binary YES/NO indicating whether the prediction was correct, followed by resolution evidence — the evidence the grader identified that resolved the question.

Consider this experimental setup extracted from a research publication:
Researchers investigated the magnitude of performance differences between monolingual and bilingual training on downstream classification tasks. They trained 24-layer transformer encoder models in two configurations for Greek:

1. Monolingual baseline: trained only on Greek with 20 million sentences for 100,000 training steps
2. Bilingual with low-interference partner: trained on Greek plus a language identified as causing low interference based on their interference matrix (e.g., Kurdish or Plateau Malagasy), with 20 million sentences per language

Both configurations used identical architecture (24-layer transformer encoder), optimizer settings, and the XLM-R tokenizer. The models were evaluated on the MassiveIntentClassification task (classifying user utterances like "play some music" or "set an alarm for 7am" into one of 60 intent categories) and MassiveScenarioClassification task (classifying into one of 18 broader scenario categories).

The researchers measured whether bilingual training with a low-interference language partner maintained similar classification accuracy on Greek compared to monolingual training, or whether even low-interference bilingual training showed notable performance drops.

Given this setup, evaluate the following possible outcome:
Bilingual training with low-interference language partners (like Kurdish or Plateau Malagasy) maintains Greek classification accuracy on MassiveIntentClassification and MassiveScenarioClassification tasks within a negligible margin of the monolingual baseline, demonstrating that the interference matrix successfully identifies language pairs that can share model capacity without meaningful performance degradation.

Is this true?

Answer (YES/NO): NO